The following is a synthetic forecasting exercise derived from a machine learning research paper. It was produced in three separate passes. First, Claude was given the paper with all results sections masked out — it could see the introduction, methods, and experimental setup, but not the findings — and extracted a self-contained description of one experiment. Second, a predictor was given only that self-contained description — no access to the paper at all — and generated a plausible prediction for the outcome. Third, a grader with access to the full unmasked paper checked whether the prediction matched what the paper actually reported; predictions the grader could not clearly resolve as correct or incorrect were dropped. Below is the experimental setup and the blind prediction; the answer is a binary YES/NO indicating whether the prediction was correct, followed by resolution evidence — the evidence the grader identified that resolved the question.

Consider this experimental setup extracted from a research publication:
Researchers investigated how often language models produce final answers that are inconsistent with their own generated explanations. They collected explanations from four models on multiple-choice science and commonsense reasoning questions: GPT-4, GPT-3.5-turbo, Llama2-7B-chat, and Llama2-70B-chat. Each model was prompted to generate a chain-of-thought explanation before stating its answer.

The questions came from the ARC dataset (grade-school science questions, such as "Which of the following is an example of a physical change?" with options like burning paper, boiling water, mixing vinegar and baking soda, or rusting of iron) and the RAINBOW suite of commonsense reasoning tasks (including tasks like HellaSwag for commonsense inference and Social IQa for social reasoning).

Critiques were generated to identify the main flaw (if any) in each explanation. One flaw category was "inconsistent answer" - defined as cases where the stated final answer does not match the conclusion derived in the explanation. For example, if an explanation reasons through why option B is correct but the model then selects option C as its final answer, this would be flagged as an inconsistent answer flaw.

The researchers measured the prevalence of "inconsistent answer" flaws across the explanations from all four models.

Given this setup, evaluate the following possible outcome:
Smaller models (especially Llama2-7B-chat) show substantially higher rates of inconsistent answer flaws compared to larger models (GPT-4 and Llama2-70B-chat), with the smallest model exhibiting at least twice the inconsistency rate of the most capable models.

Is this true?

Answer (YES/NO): NO